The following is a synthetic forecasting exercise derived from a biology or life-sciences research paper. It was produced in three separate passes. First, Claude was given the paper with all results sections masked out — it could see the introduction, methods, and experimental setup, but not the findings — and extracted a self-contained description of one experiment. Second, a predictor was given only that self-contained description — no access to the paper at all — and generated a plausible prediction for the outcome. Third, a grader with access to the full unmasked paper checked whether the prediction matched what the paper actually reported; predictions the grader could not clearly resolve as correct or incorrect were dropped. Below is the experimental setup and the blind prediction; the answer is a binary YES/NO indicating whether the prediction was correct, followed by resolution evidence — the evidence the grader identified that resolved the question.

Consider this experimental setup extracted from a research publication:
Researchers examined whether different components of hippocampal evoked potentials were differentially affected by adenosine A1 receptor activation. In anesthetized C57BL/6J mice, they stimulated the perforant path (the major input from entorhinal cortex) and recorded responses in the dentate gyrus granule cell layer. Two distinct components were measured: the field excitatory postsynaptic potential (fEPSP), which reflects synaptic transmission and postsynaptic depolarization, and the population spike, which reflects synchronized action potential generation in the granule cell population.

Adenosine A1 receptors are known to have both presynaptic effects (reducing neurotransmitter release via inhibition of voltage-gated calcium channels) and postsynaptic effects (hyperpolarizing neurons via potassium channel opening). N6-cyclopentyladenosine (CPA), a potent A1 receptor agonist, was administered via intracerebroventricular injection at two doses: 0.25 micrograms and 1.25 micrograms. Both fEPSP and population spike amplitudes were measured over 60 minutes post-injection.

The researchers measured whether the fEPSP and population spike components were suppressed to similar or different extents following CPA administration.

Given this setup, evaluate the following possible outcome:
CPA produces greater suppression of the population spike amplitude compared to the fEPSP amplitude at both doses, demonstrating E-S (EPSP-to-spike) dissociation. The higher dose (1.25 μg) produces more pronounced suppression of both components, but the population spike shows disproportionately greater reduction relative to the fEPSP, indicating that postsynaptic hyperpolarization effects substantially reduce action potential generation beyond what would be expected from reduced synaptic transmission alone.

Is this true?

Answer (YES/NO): YES